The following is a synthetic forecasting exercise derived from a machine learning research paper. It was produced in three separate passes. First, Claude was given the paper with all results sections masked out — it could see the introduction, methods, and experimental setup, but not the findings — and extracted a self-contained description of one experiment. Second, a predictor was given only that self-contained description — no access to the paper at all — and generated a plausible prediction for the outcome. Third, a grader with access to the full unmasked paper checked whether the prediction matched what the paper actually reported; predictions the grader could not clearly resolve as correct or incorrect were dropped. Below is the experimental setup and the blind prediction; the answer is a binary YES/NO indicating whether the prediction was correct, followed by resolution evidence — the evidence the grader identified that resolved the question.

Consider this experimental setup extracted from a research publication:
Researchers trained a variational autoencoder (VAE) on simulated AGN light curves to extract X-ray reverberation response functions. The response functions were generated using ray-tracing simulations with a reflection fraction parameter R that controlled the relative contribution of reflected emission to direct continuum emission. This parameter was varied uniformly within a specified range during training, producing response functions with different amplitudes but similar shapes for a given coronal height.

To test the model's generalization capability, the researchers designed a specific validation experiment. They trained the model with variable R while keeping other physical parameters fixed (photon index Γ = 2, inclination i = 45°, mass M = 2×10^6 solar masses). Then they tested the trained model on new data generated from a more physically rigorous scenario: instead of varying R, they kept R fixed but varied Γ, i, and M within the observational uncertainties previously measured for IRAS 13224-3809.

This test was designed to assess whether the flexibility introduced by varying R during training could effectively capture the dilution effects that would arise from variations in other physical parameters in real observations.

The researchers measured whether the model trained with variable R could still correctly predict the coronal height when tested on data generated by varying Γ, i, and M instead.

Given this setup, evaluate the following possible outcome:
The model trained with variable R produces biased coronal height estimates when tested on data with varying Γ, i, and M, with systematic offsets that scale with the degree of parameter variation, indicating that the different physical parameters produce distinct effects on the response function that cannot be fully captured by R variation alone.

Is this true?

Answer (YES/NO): NO